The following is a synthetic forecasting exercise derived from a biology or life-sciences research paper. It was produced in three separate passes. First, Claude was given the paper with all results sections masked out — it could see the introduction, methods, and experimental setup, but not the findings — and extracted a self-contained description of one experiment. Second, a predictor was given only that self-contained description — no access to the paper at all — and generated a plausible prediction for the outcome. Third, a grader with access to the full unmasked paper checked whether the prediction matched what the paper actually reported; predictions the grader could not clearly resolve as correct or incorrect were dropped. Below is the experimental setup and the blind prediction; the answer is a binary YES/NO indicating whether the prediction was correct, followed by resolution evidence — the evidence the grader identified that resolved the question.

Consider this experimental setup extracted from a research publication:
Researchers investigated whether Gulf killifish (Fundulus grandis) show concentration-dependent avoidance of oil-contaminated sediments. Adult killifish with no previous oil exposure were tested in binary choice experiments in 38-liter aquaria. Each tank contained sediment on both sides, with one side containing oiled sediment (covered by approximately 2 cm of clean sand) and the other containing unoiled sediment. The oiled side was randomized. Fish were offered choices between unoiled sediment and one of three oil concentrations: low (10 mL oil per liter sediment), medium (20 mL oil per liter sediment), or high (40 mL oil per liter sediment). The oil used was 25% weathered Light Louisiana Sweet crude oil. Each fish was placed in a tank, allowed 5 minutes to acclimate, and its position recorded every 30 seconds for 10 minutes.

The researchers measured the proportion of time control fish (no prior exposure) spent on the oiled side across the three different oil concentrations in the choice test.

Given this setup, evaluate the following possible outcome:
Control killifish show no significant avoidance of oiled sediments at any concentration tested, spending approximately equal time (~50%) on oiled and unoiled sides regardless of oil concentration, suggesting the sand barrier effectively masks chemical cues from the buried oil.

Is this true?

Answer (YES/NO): NO